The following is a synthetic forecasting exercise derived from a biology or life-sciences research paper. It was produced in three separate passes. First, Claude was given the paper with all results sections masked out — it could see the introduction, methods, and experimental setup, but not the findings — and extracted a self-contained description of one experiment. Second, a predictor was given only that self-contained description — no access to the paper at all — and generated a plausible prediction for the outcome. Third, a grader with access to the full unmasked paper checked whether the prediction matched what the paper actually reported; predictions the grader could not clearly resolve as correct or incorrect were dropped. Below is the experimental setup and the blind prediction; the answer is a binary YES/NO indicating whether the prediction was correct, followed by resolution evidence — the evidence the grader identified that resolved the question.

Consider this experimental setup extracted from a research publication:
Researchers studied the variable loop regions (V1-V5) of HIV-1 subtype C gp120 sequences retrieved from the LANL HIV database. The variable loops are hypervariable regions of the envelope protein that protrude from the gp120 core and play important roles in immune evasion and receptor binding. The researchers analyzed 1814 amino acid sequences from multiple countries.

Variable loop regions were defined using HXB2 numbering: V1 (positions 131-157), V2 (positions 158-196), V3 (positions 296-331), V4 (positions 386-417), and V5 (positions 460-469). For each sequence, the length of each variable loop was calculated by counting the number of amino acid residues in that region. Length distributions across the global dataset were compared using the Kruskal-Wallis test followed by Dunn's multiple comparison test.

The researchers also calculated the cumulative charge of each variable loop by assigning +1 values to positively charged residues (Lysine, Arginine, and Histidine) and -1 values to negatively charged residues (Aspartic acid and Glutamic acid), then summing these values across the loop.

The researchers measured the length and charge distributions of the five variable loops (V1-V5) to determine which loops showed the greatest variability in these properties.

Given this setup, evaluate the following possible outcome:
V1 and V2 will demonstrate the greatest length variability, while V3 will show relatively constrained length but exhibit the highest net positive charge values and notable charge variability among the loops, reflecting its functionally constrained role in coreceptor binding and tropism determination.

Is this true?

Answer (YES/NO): NO